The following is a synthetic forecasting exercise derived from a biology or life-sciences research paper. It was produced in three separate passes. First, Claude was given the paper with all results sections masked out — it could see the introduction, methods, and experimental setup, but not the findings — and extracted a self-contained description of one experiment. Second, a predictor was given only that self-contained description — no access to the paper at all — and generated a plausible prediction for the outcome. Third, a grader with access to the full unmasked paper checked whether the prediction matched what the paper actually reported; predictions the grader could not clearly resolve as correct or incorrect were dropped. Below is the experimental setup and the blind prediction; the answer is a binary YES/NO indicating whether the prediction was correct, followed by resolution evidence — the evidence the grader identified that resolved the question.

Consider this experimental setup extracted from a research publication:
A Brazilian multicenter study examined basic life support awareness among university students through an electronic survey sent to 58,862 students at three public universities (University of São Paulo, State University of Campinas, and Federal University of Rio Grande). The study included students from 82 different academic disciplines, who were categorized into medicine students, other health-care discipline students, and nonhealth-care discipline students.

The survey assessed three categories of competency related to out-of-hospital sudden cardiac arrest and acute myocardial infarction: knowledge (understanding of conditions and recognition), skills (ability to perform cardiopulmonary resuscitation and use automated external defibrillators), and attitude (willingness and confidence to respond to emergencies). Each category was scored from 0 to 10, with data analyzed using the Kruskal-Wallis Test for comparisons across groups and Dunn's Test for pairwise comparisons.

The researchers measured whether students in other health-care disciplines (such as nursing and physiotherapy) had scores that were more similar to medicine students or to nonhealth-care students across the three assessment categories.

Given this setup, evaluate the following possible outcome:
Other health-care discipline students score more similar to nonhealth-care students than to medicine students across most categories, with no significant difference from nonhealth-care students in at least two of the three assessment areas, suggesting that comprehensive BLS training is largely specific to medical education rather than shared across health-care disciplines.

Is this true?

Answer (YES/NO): NO